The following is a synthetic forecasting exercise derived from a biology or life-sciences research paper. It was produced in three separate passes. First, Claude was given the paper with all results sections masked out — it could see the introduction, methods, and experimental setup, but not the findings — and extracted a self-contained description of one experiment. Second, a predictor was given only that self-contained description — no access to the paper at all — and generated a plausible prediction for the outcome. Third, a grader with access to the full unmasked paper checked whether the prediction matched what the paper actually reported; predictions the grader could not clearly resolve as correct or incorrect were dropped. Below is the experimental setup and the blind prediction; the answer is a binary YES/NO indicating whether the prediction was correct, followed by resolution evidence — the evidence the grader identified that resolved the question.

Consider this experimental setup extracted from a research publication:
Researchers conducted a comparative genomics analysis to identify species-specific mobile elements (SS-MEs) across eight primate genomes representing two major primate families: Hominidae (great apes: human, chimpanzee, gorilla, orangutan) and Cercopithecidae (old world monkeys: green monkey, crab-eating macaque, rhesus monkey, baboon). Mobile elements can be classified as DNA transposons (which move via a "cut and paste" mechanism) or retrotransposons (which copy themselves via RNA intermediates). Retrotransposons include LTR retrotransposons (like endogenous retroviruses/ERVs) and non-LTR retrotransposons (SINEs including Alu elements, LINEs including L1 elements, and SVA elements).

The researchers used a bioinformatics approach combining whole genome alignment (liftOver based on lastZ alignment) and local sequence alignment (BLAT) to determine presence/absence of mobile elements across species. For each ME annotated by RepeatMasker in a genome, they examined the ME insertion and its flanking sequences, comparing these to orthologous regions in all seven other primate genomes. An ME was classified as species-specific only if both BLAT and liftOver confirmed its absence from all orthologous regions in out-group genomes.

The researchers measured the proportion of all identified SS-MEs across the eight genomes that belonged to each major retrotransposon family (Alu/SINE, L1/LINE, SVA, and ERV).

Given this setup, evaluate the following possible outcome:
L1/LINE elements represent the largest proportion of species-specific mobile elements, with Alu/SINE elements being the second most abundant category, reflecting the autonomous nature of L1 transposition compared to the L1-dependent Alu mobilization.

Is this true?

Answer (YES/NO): NO